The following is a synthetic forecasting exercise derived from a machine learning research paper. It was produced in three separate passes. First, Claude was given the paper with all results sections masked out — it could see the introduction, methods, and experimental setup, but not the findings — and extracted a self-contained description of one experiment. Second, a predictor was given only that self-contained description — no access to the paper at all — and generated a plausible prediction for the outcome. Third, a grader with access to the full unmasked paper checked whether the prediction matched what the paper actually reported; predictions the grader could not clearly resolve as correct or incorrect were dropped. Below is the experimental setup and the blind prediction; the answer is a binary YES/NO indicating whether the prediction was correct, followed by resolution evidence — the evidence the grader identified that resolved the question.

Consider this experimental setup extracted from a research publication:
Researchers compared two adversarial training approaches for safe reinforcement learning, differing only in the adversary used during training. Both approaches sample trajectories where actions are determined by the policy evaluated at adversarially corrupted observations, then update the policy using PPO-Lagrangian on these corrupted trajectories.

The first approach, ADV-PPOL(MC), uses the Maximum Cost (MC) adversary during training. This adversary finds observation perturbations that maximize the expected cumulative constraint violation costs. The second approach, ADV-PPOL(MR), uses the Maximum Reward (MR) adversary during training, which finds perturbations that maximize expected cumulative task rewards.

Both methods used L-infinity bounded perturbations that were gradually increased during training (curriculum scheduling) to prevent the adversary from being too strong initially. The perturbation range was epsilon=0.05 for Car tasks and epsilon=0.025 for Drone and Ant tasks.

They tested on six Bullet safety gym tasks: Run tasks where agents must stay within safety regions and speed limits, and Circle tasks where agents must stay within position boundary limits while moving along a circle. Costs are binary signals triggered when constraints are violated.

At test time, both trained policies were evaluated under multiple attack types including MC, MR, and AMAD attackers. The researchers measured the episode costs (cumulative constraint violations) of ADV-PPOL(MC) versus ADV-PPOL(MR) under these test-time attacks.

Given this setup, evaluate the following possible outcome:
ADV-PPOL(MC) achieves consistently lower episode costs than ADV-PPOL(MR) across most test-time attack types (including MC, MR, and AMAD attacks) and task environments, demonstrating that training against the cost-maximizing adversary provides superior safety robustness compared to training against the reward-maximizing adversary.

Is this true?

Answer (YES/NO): NO